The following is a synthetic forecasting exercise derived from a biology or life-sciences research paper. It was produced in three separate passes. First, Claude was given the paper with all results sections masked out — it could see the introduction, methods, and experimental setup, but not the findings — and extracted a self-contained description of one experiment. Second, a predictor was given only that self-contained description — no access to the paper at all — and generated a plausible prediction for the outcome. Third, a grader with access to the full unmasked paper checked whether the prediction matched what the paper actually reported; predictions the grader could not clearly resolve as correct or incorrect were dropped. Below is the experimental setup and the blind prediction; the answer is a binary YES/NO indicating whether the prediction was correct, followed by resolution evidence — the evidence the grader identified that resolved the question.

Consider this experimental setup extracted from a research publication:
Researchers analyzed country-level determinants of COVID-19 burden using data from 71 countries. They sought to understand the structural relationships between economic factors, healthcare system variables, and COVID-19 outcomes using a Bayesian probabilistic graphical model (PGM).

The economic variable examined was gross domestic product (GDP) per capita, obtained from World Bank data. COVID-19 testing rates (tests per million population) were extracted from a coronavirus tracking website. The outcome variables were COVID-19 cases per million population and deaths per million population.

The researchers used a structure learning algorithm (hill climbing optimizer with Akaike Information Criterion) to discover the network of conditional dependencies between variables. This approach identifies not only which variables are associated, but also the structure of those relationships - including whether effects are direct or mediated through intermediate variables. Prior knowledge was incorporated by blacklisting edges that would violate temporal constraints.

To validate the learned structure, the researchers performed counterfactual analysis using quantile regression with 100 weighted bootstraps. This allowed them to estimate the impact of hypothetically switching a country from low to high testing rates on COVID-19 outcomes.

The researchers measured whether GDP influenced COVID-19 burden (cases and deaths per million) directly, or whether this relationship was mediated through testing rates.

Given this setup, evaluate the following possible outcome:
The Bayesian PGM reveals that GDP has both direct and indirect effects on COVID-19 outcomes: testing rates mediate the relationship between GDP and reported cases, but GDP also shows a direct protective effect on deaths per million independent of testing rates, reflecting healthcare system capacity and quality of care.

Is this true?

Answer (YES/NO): NO